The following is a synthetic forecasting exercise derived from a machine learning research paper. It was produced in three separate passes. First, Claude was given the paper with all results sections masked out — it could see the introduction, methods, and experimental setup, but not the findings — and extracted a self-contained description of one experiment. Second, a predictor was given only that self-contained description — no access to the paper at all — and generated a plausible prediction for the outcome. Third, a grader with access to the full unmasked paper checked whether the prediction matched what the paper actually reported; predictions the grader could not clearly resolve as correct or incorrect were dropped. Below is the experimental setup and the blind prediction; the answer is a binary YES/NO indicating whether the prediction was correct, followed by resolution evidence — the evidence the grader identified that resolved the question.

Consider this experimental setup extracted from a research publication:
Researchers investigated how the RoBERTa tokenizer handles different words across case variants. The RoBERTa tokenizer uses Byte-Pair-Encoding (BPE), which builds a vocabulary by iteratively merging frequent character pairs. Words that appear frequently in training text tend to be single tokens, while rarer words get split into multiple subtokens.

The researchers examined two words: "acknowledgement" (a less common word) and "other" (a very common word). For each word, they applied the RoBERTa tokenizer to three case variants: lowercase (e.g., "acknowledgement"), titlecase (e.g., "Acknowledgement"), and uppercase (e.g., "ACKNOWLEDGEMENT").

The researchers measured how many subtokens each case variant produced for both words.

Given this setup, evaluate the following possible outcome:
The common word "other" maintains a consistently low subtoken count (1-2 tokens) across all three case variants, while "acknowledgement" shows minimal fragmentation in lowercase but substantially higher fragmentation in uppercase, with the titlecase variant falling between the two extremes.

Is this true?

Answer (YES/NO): YES